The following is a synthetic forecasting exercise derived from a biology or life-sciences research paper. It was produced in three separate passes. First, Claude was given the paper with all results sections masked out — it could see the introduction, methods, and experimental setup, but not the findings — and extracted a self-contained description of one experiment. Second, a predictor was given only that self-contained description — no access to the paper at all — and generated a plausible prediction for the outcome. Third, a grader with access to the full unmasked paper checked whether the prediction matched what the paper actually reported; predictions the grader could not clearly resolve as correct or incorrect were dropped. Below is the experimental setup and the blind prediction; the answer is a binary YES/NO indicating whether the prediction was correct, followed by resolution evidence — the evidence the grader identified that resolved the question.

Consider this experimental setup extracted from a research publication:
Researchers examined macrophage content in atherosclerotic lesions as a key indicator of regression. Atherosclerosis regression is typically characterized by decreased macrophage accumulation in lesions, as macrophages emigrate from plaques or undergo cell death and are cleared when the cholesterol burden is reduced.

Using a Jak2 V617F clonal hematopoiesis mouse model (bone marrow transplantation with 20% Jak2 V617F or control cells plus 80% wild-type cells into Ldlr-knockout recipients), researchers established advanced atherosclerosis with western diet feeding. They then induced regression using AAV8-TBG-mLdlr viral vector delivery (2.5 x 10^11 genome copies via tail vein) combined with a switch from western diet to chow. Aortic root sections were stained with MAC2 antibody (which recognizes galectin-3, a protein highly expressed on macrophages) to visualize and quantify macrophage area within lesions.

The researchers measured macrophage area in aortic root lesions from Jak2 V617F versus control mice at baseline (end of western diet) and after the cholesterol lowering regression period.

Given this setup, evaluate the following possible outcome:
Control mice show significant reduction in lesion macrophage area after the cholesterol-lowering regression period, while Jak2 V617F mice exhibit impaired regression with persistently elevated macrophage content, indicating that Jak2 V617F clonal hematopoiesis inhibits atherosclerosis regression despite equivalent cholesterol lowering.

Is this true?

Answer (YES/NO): NO